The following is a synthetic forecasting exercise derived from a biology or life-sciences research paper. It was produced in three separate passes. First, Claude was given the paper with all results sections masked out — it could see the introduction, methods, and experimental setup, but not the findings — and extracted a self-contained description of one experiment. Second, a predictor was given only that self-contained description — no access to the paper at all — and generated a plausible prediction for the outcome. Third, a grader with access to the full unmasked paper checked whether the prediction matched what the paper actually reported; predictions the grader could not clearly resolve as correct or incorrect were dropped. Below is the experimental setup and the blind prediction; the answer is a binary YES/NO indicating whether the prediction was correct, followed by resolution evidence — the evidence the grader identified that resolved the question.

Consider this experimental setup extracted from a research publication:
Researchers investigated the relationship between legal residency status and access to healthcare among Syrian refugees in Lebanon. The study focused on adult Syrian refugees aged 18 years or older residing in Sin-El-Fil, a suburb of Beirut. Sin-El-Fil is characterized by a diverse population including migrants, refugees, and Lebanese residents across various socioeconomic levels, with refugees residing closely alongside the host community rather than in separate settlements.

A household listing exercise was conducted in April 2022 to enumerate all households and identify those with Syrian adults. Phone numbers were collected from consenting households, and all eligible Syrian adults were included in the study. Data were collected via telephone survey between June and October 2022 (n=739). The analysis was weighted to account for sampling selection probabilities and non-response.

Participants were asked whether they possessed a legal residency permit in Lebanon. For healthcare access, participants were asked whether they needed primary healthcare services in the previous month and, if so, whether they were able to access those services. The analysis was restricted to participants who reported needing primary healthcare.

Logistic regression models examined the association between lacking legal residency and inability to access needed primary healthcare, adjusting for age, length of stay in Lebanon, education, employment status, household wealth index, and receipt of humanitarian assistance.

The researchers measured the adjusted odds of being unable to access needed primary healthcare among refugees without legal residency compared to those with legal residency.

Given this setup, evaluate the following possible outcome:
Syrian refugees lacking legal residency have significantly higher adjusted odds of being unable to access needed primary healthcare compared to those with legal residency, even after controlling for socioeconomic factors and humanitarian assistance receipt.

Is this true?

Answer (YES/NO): YES